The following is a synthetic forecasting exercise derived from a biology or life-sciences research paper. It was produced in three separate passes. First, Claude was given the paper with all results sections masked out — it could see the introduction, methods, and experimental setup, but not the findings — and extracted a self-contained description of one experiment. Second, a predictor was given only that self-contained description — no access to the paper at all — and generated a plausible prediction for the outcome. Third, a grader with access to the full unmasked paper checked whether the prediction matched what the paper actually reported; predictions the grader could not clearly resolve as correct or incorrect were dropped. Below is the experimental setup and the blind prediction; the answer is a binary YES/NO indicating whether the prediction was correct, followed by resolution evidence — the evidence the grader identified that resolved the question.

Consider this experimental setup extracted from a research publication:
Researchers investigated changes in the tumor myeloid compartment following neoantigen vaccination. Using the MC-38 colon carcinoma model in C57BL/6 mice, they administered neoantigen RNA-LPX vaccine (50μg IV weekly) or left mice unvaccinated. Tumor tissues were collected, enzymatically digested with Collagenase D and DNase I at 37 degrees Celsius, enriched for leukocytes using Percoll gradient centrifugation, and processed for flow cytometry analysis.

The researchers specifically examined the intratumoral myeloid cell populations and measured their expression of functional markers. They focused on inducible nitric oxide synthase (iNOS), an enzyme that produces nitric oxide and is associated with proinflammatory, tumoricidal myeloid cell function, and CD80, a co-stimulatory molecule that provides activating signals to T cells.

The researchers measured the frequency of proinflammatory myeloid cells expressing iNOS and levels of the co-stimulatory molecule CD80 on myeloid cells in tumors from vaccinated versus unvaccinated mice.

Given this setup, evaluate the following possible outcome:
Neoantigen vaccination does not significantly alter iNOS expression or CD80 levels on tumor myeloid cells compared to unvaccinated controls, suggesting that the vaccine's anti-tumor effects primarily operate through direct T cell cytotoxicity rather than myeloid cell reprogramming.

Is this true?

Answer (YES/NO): NO